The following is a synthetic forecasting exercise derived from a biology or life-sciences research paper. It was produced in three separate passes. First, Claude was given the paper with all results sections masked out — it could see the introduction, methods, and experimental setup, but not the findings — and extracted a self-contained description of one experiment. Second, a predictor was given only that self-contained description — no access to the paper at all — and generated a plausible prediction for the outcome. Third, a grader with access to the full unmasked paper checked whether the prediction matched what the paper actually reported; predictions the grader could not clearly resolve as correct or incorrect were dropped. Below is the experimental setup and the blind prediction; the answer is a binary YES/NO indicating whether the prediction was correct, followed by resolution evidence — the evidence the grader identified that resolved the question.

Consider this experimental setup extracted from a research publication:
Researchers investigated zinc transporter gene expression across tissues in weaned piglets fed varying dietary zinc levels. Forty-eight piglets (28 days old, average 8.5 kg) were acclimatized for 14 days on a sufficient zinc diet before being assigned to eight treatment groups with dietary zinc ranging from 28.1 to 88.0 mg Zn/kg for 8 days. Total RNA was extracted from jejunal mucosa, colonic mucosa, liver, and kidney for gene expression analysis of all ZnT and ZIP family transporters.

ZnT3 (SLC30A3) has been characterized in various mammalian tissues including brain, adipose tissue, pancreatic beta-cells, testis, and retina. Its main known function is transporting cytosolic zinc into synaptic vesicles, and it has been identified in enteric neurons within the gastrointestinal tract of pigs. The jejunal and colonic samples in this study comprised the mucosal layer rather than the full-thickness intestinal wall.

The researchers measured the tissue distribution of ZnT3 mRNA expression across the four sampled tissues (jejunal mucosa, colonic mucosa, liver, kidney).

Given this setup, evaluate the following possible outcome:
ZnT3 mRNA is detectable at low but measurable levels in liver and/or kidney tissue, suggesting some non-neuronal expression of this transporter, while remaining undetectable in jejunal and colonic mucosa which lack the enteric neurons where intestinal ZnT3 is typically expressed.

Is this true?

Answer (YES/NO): YES